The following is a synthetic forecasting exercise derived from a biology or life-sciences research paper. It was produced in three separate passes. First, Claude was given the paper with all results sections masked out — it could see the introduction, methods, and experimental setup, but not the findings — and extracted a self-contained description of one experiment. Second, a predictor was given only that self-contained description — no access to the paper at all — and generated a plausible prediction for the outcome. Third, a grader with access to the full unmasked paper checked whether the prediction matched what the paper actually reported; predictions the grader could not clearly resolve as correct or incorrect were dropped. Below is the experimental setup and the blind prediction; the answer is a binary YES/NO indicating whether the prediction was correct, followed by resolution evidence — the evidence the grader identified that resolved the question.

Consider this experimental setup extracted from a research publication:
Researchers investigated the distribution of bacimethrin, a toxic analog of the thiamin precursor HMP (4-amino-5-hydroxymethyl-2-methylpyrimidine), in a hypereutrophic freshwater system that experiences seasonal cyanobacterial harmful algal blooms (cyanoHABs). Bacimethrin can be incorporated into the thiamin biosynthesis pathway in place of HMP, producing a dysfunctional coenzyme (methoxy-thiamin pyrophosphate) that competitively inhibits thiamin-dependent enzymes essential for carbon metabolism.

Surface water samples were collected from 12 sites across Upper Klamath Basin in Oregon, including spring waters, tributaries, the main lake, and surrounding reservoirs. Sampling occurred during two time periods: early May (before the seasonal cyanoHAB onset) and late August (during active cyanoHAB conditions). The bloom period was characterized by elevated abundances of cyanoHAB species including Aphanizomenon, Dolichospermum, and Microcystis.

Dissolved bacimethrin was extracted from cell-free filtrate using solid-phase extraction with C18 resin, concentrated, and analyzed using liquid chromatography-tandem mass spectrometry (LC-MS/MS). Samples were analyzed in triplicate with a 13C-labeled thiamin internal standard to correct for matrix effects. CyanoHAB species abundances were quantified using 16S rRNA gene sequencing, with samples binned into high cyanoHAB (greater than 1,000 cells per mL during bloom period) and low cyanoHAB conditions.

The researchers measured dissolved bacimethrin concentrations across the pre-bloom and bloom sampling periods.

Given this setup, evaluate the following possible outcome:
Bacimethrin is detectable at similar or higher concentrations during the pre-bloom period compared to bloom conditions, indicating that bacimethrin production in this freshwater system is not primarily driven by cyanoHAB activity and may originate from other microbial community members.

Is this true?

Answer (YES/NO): NO